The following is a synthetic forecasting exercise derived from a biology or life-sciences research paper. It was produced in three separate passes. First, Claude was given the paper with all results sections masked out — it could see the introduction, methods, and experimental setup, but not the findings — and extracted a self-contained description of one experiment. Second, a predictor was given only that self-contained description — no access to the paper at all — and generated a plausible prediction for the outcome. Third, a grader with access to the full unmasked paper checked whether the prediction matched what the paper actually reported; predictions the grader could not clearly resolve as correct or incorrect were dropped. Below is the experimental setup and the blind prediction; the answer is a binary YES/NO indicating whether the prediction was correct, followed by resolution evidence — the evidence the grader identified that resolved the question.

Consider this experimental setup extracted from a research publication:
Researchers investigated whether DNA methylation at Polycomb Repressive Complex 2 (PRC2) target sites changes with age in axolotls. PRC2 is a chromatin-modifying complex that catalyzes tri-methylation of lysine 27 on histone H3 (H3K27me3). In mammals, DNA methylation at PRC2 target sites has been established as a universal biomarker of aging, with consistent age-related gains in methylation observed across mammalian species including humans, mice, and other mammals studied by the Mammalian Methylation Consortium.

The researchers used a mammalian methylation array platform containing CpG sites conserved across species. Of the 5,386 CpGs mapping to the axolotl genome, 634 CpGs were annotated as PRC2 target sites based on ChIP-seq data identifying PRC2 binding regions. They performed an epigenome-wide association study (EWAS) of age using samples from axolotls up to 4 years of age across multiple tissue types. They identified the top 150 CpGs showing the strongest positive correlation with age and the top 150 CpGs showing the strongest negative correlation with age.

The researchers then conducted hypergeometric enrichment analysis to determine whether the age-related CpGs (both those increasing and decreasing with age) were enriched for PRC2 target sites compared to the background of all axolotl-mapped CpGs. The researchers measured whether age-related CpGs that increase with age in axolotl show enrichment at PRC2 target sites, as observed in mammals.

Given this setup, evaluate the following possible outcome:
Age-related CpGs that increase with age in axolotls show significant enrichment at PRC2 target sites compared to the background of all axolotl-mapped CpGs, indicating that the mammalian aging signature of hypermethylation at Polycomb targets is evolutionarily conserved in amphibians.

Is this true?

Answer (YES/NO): NO